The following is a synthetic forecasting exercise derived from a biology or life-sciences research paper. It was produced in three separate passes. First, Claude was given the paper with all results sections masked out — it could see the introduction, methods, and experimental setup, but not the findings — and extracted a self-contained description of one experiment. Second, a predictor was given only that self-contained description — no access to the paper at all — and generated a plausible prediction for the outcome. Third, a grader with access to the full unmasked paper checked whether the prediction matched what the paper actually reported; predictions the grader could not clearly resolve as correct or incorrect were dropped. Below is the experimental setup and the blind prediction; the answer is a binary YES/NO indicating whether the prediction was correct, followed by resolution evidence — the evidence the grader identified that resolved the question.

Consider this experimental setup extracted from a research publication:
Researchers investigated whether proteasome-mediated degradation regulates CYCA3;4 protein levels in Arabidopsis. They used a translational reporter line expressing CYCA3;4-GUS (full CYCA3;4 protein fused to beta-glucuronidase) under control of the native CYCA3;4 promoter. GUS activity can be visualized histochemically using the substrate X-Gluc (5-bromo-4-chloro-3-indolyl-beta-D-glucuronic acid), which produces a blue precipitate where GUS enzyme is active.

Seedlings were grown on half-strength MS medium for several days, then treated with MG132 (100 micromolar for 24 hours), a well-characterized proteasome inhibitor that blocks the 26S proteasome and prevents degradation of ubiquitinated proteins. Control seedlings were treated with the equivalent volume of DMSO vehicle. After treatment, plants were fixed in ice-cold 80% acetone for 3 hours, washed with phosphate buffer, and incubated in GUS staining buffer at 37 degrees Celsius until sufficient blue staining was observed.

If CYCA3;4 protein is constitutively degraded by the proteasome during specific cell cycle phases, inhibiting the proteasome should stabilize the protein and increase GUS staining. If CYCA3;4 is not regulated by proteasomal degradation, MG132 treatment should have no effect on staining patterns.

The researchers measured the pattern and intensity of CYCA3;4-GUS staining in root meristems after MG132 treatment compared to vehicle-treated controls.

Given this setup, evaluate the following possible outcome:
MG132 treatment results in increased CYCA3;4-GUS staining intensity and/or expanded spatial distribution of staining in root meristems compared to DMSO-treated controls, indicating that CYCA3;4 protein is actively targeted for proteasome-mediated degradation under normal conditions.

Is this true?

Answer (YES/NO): YES